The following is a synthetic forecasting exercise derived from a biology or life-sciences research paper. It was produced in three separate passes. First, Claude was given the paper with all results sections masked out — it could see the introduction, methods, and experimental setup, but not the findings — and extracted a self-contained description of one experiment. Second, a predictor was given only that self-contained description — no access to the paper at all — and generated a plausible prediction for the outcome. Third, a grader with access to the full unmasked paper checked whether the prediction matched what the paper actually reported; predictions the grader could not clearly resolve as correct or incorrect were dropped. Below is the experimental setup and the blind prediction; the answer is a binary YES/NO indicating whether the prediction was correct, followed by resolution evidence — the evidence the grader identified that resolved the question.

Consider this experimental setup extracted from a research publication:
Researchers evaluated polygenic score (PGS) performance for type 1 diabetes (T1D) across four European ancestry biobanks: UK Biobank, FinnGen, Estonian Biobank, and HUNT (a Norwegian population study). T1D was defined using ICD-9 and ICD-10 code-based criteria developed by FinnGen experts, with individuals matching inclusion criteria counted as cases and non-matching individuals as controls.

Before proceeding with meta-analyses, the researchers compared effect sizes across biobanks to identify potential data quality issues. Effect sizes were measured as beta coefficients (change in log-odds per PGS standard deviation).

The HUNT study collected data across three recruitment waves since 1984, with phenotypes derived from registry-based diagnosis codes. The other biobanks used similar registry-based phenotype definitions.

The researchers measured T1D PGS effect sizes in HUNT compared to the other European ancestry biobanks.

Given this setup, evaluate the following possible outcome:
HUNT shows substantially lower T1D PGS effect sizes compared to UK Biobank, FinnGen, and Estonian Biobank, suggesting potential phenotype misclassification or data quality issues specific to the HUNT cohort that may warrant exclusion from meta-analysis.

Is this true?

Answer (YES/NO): YES